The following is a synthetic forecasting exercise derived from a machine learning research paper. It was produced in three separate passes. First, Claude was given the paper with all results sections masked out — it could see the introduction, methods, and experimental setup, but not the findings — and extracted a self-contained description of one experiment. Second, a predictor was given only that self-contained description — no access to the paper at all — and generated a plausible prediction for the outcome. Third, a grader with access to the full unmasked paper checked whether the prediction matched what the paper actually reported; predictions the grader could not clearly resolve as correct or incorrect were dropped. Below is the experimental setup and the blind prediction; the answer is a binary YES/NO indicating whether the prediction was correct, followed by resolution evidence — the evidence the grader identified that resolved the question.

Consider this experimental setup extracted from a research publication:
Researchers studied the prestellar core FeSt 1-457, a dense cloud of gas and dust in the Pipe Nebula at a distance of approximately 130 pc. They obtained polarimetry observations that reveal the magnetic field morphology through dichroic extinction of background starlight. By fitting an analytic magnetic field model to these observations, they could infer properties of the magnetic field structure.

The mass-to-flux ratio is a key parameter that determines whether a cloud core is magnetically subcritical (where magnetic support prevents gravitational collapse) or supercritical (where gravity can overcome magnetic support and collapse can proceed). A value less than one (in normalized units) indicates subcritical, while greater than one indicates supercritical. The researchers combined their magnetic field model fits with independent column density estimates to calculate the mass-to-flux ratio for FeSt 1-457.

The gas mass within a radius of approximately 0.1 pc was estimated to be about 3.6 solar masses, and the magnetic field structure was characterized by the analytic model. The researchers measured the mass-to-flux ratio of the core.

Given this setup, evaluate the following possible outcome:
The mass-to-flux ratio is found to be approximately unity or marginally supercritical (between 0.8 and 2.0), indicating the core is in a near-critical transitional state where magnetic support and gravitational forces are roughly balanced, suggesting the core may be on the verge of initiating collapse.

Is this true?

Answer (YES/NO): YES